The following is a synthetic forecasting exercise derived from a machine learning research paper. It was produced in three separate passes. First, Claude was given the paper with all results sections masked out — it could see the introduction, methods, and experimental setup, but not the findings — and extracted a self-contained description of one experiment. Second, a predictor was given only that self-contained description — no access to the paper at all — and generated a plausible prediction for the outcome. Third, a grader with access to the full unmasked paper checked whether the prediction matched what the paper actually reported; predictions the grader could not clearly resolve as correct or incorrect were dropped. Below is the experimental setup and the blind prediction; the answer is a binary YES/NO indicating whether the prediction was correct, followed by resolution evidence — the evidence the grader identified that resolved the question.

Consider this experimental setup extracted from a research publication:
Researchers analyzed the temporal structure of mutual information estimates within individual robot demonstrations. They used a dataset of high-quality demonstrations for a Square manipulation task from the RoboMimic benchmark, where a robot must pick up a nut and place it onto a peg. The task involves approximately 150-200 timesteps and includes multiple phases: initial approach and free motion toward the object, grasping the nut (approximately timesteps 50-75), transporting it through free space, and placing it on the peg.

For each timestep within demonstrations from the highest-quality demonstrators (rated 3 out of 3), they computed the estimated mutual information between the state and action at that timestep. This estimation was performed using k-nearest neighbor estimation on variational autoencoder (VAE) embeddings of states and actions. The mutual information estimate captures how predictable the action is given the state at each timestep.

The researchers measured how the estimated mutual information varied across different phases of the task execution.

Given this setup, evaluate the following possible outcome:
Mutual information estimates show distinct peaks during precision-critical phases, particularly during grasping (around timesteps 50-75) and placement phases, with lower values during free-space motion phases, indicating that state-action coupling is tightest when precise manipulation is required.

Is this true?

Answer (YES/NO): NO